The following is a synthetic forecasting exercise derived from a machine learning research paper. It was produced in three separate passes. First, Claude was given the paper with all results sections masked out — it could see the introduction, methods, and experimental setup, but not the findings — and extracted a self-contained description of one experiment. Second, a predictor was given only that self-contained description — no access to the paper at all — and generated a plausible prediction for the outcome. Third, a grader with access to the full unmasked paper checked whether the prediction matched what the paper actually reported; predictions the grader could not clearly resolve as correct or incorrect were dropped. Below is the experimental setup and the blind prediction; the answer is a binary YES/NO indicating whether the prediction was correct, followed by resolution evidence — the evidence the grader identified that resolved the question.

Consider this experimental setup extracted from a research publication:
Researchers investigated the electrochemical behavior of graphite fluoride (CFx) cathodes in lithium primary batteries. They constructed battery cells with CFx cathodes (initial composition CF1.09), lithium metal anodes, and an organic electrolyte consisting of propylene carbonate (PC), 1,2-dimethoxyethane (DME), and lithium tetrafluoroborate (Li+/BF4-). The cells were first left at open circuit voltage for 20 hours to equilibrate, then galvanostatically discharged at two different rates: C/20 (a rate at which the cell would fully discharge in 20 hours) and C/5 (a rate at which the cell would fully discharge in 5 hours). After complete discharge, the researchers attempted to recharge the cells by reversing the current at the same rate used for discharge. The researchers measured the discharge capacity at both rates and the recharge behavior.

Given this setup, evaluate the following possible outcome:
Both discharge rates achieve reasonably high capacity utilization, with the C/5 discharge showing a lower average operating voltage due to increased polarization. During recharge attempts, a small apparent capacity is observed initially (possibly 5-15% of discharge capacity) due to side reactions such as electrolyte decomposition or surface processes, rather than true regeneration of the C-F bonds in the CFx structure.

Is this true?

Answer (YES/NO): NO